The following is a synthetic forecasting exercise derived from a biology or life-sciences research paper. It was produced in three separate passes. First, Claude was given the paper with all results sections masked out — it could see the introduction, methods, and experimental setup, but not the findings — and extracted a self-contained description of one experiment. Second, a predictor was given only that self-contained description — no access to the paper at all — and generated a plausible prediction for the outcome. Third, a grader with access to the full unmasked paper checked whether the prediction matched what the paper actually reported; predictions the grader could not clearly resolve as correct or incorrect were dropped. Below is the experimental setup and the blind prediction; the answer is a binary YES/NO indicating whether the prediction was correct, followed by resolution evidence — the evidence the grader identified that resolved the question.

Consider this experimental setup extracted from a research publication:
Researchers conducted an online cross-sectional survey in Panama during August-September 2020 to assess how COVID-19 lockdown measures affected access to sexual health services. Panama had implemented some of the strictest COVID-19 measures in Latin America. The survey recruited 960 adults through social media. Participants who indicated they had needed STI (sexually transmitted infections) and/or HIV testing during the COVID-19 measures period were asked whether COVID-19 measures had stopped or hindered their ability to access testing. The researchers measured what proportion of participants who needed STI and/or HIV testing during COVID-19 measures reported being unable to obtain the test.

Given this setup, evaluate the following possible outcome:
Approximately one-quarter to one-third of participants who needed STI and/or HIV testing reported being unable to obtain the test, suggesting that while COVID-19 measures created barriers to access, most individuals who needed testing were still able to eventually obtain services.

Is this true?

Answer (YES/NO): NO